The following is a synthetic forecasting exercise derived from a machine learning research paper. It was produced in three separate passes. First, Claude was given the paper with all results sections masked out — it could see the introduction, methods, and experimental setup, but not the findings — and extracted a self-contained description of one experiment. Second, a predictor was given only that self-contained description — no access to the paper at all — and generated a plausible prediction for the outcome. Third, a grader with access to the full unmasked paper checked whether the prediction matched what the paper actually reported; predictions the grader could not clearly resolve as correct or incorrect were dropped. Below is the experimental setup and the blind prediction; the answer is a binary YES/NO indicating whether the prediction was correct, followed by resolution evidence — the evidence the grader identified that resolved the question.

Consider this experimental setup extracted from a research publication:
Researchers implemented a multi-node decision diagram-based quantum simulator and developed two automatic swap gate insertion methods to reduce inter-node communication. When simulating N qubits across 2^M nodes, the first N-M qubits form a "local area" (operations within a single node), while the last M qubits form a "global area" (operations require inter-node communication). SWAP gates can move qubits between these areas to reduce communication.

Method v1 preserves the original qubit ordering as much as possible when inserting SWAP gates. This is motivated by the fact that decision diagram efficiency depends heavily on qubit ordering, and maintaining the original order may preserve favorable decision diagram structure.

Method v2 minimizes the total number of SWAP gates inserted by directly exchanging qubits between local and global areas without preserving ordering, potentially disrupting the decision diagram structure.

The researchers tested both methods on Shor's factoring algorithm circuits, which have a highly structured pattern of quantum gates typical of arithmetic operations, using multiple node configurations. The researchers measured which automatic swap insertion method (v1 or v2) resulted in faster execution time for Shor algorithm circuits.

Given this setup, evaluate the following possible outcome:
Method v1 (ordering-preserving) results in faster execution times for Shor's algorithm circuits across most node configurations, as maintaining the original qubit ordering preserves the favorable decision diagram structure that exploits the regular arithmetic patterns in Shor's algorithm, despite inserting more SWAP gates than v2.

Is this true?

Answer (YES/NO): YES